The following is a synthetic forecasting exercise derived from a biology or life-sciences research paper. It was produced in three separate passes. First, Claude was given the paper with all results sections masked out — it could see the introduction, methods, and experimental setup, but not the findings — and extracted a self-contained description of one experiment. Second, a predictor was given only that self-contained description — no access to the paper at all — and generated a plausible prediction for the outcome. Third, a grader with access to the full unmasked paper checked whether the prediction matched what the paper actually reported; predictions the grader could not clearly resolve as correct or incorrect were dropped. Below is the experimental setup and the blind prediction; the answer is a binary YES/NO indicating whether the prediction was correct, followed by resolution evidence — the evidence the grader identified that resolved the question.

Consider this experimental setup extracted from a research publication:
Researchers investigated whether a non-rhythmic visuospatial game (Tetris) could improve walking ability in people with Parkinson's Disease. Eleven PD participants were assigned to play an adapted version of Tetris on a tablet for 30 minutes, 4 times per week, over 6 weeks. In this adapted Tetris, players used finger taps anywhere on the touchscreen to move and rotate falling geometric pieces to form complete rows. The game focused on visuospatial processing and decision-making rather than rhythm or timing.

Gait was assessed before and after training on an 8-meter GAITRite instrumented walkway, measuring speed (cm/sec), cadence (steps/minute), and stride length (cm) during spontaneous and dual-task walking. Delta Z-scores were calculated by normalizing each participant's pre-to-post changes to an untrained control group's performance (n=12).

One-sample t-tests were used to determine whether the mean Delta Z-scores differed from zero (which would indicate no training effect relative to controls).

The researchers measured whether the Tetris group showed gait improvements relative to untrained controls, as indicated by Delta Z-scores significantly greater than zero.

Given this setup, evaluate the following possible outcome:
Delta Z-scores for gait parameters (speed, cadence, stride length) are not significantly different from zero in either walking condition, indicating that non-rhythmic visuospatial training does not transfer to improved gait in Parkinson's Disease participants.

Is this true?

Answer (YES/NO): NO